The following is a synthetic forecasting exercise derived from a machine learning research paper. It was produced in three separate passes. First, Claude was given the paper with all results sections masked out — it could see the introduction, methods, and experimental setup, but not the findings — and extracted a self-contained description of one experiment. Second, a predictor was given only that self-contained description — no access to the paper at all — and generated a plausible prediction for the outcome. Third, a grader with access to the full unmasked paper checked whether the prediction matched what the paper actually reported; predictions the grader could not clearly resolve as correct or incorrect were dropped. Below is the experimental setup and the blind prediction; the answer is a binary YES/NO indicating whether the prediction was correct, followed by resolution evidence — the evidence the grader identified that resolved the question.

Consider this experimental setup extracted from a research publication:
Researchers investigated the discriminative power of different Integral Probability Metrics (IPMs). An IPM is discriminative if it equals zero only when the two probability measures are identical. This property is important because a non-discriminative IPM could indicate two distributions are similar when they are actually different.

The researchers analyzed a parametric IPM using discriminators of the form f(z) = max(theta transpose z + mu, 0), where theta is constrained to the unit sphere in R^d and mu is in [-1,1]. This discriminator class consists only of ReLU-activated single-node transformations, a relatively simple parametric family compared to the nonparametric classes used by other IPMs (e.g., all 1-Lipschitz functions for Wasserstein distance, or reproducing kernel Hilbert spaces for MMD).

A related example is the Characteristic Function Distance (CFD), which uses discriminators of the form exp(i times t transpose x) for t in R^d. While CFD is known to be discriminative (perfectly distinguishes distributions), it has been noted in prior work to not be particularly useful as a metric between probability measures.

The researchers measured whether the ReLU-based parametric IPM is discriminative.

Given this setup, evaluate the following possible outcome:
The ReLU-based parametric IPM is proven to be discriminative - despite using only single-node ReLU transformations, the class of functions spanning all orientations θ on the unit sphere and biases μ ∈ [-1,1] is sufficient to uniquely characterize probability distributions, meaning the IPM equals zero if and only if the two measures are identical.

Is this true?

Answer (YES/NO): YES